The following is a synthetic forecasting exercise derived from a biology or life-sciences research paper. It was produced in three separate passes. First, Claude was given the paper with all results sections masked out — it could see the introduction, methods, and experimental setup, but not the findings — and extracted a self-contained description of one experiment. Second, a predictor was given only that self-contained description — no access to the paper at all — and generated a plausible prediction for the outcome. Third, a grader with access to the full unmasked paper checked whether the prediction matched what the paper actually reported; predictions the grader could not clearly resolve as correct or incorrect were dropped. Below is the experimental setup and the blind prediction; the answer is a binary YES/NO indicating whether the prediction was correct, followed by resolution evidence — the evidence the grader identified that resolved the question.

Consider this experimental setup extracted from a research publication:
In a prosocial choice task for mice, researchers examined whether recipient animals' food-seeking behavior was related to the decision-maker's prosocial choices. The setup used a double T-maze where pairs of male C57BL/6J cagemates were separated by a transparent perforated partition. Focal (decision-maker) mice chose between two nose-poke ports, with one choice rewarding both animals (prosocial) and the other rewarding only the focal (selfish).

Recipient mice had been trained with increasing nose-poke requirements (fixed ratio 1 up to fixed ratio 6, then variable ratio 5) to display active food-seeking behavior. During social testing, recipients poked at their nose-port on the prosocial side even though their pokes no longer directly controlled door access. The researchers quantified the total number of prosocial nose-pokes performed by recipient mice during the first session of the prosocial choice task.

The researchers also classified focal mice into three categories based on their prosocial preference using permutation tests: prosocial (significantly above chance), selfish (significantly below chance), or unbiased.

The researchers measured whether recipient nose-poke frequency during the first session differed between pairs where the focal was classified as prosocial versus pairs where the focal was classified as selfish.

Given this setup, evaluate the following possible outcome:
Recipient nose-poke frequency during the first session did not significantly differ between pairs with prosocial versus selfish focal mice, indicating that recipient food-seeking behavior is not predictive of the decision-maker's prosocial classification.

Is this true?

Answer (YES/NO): NO